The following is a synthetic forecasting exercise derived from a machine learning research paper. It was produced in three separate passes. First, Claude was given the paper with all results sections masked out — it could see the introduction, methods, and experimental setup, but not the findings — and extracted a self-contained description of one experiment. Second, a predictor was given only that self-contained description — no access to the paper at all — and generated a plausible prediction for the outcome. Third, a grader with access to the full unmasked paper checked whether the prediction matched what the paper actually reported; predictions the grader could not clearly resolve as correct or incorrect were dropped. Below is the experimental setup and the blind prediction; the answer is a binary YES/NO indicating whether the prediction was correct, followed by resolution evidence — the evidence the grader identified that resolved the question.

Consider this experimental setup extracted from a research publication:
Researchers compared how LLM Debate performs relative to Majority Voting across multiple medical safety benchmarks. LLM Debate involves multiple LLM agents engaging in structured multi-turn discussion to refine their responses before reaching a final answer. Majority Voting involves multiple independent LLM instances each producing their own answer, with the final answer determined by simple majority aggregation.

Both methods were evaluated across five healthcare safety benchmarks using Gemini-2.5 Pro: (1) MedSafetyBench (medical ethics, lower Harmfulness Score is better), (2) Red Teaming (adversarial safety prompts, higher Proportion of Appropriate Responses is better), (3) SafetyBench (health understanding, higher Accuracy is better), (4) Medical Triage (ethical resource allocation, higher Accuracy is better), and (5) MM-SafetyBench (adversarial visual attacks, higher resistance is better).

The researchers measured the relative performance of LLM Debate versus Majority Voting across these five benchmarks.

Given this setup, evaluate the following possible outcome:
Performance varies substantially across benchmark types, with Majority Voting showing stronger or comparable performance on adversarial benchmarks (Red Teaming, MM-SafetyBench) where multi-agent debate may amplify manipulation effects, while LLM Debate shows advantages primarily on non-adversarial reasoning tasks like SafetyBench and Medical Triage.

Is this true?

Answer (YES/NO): NO